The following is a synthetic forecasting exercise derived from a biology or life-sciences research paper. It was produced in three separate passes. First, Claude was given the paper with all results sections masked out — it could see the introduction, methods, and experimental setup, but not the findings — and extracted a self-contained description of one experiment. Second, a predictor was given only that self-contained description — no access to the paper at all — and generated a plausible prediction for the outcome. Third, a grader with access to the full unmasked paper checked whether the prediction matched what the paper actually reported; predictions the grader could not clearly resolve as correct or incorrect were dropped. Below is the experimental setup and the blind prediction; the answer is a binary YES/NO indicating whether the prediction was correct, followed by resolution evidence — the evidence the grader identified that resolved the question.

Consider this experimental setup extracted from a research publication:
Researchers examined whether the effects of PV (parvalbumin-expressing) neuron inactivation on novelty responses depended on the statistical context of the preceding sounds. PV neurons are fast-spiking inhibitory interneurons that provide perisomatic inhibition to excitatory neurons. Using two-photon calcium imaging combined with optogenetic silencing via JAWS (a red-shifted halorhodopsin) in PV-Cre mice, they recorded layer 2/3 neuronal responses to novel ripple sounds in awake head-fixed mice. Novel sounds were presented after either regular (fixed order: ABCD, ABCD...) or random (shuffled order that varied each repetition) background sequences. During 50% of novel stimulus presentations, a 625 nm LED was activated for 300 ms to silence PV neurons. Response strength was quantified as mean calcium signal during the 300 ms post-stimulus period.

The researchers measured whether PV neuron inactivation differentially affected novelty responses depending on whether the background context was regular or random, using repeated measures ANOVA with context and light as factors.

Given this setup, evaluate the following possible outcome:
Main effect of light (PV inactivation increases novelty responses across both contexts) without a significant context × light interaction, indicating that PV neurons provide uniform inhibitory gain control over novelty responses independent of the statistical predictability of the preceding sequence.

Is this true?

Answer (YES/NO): YES